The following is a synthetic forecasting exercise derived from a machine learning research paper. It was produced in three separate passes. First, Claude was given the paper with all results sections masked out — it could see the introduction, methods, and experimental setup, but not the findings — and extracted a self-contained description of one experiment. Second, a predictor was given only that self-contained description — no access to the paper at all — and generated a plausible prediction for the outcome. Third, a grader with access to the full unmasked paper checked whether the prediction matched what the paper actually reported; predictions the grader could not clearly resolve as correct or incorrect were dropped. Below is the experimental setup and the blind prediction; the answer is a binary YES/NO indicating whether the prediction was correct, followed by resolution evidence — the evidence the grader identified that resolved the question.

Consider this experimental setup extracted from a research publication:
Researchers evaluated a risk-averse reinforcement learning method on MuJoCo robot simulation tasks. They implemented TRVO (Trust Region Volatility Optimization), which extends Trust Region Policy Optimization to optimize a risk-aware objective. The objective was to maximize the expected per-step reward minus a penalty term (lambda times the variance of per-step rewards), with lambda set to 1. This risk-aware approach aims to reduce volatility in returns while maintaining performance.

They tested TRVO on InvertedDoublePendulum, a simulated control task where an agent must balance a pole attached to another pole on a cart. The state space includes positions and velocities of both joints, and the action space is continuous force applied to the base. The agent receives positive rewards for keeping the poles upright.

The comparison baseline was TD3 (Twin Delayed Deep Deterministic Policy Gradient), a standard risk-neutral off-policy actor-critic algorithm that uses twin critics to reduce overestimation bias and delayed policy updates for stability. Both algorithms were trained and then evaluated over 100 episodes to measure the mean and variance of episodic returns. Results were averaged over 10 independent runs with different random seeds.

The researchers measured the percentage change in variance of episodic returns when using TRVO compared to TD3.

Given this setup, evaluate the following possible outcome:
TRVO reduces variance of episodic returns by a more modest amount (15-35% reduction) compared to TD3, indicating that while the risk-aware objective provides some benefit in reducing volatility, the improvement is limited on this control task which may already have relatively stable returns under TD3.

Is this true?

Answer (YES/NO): NO